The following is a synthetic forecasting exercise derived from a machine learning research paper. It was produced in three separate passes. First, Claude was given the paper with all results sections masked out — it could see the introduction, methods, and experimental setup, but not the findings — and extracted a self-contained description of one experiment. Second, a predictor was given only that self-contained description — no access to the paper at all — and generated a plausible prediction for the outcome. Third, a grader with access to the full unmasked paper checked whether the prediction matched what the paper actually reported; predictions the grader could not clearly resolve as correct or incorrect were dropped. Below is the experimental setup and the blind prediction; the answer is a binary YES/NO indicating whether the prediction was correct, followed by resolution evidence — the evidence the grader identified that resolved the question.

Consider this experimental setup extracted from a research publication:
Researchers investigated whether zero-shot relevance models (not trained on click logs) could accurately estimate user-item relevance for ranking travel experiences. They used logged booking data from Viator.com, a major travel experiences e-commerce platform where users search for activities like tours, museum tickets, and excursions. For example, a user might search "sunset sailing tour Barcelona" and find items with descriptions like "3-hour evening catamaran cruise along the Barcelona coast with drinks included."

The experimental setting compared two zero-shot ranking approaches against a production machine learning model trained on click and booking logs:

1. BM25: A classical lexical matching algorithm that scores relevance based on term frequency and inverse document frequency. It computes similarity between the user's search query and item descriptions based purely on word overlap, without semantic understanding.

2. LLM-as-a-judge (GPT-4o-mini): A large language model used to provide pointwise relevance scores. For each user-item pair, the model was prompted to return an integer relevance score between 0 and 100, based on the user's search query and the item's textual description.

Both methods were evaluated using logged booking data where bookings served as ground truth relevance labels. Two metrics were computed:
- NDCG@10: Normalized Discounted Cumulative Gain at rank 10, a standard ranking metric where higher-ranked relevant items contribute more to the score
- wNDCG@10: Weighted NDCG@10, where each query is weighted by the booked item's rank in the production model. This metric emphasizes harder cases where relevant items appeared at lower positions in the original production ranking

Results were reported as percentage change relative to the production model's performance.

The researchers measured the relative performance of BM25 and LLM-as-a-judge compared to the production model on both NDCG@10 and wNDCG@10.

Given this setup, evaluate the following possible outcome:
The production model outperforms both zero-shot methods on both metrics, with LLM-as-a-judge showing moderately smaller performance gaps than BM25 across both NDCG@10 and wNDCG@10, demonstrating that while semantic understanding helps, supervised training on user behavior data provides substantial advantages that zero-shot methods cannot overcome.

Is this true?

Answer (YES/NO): NO